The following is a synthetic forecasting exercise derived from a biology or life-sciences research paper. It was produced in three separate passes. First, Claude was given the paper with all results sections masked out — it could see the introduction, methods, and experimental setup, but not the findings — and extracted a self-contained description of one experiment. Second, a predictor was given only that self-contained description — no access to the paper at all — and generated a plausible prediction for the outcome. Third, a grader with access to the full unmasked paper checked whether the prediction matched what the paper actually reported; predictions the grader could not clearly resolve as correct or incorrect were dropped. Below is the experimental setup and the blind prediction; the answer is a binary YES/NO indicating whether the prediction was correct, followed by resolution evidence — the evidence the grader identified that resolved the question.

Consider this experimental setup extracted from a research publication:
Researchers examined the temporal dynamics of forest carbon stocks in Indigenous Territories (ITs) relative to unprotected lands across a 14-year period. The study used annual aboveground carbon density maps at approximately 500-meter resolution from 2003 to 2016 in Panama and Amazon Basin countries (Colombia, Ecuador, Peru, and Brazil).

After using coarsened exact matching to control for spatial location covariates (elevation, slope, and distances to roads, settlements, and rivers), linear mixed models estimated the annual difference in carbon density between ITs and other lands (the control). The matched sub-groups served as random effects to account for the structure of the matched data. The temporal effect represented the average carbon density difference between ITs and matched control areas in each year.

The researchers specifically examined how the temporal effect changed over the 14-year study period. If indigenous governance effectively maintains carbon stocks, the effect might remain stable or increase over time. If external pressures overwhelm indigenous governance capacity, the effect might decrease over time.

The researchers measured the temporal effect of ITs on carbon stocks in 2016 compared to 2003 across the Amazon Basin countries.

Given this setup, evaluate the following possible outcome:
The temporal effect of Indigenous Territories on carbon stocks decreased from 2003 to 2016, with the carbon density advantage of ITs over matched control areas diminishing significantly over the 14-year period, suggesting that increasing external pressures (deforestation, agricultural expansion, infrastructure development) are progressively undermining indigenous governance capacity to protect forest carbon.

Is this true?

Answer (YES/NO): NO